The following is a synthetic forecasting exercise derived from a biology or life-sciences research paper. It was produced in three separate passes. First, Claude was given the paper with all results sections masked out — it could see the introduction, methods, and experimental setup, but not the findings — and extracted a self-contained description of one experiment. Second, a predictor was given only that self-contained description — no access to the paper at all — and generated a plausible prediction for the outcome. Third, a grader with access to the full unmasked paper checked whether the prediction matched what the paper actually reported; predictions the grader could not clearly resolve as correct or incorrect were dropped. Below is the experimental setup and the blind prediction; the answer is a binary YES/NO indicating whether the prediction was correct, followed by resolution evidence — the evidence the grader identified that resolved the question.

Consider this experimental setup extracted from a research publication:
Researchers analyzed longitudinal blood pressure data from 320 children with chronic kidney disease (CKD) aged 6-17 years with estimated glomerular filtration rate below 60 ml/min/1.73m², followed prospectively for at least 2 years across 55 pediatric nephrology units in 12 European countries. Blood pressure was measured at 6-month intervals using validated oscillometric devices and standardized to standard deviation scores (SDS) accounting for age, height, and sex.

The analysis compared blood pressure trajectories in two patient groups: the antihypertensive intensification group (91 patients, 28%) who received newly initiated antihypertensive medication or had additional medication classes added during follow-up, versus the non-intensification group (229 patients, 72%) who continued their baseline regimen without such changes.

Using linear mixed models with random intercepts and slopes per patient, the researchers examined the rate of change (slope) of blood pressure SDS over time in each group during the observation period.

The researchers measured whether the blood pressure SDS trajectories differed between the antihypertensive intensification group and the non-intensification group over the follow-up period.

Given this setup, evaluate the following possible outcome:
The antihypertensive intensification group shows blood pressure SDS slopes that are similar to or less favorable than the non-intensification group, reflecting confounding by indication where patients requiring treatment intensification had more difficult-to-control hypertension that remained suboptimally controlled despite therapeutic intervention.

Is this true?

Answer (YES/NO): NO